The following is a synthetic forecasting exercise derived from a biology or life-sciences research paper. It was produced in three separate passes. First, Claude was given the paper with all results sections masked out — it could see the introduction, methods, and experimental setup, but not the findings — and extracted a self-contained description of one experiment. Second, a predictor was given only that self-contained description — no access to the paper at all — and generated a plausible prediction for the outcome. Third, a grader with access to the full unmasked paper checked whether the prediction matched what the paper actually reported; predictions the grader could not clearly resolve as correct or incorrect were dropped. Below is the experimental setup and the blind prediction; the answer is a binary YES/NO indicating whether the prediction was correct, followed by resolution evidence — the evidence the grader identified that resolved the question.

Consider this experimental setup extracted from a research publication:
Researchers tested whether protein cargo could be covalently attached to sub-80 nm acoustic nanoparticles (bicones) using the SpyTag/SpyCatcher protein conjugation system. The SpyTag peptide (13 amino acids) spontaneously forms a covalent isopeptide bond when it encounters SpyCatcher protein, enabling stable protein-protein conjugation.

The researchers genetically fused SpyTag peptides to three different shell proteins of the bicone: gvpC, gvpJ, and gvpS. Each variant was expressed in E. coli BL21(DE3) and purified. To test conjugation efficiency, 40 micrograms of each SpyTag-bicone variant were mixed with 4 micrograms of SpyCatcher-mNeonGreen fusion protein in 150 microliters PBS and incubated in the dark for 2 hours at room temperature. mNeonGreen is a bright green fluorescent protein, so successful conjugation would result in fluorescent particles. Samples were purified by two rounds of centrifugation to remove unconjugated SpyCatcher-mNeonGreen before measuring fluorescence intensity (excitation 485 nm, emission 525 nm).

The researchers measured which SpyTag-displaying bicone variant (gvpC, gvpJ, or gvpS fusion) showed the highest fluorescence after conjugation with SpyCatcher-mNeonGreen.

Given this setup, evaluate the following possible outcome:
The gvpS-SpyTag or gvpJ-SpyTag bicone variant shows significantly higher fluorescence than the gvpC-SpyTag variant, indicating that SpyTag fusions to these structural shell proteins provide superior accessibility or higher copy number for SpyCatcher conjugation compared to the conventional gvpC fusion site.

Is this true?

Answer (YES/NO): YES